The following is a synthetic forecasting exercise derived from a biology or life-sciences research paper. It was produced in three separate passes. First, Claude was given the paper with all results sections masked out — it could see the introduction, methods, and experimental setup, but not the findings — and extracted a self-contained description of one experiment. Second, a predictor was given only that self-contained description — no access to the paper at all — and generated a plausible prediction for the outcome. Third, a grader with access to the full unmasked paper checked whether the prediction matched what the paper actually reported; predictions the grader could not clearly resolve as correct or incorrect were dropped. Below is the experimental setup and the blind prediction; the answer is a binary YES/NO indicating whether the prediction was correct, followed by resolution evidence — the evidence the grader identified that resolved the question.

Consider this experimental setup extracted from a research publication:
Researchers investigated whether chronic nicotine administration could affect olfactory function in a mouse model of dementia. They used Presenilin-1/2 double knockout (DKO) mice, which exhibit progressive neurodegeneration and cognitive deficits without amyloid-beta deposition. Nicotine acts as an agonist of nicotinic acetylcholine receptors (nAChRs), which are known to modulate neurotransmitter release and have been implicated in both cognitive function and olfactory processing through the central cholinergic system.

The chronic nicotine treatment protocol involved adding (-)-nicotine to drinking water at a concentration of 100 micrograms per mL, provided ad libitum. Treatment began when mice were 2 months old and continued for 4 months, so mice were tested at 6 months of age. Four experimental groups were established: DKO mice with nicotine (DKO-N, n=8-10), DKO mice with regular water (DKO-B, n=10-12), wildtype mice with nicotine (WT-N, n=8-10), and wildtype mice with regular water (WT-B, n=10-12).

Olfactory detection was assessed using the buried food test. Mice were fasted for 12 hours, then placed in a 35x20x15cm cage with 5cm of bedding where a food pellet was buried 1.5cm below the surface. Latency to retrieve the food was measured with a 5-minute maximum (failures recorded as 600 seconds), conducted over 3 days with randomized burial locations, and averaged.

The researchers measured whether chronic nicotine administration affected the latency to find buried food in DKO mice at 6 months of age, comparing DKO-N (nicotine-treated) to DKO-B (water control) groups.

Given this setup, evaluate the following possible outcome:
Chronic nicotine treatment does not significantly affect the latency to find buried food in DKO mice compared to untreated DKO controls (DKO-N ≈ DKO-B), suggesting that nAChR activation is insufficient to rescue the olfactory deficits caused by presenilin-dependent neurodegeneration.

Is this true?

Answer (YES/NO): YES